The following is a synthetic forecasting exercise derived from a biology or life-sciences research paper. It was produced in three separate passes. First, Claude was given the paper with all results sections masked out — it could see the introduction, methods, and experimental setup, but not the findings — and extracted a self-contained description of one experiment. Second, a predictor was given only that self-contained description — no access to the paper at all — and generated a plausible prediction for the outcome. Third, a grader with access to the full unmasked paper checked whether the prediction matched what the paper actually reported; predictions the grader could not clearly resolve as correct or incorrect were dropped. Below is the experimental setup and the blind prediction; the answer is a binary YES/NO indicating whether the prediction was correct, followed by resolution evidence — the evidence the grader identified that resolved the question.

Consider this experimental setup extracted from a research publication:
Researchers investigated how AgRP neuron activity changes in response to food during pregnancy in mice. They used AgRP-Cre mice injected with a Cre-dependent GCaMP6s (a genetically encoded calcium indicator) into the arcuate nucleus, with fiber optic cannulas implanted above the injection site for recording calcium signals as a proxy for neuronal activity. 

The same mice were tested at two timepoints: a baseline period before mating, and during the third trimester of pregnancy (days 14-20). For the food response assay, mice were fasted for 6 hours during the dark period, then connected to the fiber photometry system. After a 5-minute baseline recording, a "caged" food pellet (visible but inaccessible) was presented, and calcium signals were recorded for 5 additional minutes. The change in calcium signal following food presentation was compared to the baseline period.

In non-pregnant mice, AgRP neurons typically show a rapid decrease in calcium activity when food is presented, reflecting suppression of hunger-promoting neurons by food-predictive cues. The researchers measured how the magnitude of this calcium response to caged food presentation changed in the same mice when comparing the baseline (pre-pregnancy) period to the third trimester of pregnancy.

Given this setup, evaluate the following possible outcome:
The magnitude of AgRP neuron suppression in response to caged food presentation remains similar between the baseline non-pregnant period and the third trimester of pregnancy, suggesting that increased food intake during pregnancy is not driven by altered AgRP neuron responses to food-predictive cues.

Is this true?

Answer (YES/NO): YES